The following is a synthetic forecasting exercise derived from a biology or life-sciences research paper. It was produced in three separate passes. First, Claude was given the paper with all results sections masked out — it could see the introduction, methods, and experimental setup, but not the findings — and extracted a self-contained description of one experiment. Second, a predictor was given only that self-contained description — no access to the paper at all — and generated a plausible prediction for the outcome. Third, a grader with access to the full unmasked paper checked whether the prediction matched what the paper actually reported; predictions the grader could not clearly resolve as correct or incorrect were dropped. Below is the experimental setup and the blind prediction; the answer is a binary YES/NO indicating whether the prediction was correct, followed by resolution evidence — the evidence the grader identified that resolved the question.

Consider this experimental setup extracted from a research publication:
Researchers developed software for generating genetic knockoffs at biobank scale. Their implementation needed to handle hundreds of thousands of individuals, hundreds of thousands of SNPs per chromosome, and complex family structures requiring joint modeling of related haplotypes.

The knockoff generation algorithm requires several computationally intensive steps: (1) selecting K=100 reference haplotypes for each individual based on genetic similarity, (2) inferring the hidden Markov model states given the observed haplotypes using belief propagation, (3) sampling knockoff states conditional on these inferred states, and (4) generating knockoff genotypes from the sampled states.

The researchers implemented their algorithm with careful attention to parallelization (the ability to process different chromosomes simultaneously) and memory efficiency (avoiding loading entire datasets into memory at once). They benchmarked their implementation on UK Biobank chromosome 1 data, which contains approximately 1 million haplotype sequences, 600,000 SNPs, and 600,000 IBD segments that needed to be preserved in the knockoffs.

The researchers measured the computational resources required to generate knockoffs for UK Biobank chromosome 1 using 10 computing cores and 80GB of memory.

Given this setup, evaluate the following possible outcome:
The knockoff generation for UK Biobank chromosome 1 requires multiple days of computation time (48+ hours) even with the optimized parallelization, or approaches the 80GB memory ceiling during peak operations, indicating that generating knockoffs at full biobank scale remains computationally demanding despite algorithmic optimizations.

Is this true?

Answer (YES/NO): YES